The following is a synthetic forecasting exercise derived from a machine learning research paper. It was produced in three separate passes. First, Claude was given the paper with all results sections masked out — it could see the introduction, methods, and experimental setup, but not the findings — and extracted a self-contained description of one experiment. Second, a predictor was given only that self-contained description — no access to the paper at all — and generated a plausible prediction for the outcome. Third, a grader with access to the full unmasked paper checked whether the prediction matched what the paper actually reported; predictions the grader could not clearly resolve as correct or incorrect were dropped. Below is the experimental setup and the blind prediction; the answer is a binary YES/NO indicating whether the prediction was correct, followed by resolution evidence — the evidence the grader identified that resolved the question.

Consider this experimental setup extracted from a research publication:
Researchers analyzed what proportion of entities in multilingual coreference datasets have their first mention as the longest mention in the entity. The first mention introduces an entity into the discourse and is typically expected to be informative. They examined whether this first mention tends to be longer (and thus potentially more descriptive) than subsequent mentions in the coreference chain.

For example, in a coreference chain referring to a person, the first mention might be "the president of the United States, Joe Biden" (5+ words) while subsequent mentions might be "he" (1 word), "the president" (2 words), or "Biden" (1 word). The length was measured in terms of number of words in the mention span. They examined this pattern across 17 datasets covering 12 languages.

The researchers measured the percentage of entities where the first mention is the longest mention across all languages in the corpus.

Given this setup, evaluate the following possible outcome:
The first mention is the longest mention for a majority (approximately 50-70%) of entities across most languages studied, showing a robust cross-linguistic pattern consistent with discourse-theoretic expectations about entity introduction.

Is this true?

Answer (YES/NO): NO